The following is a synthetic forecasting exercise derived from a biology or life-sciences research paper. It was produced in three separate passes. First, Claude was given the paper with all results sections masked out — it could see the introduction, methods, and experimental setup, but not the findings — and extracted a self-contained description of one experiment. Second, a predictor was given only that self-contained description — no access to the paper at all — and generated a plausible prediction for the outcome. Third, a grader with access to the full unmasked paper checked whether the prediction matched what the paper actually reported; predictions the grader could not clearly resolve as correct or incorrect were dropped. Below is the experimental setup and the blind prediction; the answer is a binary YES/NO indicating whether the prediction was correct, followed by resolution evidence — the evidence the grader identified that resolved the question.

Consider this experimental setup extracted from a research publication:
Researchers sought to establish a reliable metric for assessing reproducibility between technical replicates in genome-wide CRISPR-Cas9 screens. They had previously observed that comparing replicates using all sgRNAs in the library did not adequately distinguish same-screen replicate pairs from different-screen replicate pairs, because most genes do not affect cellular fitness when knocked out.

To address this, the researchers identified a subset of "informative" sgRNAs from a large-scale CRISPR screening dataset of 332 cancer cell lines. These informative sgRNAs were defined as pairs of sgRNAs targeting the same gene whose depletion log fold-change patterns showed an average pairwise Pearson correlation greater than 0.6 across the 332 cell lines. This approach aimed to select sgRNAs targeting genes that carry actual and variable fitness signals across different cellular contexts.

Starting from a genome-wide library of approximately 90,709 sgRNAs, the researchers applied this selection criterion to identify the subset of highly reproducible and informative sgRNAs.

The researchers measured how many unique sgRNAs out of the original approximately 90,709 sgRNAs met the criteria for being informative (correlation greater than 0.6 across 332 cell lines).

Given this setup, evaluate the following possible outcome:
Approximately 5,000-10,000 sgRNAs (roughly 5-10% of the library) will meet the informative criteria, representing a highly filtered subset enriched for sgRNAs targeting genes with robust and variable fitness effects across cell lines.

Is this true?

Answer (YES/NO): NO